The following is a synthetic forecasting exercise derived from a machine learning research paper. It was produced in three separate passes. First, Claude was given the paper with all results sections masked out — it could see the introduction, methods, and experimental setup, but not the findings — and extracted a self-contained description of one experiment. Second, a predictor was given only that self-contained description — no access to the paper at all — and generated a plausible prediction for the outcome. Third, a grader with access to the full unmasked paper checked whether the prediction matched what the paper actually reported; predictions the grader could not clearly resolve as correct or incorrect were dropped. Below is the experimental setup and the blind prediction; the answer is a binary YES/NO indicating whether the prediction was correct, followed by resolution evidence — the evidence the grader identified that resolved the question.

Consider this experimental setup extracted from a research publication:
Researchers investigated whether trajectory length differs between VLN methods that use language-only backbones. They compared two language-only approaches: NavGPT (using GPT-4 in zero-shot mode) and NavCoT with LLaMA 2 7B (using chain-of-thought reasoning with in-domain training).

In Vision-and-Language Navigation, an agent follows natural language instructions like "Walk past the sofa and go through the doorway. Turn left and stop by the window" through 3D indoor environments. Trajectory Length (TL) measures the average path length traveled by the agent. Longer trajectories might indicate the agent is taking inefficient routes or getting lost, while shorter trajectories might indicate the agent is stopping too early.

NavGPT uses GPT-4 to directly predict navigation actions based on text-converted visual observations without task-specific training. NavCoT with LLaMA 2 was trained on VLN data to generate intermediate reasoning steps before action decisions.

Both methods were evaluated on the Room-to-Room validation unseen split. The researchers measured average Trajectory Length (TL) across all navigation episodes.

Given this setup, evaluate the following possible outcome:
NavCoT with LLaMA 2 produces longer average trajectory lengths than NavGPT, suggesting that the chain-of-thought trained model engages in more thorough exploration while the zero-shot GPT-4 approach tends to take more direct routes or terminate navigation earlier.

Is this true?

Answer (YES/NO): NO